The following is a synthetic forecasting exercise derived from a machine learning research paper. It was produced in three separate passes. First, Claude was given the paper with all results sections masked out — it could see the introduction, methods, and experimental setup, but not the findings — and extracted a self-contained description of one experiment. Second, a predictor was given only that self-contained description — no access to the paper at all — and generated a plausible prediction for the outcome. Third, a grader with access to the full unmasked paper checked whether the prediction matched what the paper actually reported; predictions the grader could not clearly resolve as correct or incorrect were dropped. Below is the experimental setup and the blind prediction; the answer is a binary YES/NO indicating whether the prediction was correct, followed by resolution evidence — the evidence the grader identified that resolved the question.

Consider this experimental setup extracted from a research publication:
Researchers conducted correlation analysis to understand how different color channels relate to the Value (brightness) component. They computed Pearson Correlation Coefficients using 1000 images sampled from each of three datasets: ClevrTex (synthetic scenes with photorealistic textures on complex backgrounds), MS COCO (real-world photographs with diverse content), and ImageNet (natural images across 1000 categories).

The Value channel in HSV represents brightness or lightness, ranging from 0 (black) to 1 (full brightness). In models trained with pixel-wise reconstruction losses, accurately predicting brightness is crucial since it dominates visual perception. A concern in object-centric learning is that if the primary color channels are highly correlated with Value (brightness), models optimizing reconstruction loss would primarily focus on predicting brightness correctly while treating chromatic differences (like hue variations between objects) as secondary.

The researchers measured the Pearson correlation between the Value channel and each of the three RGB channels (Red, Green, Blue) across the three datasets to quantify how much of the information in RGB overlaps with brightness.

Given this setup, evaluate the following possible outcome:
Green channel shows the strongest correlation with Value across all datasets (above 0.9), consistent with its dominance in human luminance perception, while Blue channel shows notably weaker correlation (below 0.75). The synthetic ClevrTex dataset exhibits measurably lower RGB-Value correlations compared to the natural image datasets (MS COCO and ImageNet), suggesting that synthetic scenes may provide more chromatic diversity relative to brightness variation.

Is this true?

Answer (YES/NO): NO